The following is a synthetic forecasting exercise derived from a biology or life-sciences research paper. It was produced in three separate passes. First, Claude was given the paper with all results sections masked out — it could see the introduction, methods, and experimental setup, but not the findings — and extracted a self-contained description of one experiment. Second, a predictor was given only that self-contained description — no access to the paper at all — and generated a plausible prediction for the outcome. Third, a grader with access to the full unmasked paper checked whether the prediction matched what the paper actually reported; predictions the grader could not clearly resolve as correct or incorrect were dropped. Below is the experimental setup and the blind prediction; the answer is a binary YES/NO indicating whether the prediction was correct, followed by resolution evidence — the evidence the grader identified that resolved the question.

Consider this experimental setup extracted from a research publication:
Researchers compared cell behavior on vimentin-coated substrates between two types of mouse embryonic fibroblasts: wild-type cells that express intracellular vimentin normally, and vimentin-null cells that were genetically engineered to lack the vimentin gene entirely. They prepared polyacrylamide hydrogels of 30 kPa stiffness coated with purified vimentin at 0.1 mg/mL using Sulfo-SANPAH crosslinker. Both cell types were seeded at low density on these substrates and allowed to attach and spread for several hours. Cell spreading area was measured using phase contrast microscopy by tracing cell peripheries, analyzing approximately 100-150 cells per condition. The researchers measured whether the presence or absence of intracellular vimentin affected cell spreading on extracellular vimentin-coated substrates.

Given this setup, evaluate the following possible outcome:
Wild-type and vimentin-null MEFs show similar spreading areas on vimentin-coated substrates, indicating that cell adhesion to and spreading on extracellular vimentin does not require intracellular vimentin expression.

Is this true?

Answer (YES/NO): YES